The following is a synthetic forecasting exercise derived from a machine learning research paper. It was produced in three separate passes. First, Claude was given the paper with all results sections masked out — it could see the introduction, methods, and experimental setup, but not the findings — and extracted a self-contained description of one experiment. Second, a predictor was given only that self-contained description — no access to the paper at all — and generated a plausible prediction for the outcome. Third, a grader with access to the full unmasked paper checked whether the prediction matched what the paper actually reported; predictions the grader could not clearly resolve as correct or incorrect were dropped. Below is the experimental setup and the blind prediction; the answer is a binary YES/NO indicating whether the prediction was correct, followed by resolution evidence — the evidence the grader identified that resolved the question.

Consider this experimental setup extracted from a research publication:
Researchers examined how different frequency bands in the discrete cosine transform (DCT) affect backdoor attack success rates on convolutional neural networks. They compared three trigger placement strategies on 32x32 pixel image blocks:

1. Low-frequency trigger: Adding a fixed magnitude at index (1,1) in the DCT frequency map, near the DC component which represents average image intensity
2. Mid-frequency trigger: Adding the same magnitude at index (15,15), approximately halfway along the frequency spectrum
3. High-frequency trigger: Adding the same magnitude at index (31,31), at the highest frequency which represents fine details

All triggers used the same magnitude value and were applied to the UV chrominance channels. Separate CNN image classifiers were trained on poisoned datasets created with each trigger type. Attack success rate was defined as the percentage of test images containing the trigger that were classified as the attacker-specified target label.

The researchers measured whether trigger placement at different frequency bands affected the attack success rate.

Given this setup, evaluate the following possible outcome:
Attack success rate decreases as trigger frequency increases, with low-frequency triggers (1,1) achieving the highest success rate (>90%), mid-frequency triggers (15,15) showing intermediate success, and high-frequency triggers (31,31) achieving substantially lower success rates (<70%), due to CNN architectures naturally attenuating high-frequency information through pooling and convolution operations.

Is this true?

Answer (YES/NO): NO